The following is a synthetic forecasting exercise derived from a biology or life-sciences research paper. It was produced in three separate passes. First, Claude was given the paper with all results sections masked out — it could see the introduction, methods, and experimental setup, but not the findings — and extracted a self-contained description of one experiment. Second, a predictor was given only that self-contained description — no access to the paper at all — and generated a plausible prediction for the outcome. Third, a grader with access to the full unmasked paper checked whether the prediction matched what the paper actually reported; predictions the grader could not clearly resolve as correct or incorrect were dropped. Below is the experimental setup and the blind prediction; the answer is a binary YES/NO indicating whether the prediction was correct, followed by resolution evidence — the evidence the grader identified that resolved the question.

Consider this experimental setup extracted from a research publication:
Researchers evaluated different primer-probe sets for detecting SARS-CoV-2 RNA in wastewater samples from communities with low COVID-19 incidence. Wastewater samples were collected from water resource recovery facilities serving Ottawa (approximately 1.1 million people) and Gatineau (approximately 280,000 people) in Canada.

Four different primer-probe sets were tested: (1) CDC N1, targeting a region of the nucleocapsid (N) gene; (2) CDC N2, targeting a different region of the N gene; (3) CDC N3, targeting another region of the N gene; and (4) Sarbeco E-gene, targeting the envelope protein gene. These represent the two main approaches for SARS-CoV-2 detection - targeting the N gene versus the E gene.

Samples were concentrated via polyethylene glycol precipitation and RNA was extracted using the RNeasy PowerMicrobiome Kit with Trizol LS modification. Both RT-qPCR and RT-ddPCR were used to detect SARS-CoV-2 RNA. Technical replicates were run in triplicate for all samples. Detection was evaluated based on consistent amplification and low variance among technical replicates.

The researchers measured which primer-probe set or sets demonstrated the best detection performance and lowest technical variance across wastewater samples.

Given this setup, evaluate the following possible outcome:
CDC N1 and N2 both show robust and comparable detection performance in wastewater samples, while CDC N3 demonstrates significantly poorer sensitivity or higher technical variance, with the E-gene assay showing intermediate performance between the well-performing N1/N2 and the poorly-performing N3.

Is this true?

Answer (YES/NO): NO